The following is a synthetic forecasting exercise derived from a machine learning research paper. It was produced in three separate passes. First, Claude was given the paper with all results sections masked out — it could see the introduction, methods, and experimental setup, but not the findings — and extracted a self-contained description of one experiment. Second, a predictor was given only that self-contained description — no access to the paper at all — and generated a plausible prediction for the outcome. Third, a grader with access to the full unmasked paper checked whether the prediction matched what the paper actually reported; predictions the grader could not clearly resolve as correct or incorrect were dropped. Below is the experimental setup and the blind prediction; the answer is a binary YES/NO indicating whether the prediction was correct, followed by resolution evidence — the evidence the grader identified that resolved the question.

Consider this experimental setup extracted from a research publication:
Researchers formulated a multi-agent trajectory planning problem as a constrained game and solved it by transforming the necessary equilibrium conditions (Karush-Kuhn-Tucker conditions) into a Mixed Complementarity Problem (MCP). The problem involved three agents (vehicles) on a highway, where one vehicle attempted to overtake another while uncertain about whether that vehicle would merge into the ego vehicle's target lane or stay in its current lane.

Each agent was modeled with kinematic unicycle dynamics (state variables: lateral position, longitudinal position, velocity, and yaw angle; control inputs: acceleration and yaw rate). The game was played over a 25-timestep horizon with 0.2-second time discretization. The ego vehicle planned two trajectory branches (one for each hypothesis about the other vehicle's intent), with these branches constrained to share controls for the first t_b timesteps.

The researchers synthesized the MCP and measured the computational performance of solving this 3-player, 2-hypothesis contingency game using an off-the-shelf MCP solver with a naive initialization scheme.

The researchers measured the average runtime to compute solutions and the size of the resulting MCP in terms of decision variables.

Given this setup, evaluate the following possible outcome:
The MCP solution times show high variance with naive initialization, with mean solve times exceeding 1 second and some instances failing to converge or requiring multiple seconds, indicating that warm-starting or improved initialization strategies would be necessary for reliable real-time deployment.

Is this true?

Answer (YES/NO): NO